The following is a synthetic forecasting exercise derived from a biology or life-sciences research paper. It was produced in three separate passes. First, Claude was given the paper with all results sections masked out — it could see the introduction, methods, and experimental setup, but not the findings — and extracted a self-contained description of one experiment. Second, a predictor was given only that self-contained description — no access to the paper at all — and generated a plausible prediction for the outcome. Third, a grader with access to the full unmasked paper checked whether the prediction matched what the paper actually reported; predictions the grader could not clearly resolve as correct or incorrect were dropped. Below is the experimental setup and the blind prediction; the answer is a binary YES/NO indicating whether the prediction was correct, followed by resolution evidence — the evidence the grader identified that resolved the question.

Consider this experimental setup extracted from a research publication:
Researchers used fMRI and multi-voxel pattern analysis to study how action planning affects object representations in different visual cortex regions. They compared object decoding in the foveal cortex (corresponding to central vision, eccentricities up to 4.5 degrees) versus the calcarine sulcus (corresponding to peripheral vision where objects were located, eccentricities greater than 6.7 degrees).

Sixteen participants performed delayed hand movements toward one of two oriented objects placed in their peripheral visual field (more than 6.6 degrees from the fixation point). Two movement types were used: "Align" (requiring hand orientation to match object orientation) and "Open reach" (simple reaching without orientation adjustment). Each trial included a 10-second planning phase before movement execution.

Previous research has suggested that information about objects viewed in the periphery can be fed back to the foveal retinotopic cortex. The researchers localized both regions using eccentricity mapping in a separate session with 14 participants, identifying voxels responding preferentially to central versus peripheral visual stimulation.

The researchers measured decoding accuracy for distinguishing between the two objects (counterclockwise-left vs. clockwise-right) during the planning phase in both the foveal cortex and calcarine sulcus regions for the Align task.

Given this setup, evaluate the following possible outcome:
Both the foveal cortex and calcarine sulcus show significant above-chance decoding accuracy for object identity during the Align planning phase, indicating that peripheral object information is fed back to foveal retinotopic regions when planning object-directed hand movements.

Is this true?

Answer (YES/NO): YES